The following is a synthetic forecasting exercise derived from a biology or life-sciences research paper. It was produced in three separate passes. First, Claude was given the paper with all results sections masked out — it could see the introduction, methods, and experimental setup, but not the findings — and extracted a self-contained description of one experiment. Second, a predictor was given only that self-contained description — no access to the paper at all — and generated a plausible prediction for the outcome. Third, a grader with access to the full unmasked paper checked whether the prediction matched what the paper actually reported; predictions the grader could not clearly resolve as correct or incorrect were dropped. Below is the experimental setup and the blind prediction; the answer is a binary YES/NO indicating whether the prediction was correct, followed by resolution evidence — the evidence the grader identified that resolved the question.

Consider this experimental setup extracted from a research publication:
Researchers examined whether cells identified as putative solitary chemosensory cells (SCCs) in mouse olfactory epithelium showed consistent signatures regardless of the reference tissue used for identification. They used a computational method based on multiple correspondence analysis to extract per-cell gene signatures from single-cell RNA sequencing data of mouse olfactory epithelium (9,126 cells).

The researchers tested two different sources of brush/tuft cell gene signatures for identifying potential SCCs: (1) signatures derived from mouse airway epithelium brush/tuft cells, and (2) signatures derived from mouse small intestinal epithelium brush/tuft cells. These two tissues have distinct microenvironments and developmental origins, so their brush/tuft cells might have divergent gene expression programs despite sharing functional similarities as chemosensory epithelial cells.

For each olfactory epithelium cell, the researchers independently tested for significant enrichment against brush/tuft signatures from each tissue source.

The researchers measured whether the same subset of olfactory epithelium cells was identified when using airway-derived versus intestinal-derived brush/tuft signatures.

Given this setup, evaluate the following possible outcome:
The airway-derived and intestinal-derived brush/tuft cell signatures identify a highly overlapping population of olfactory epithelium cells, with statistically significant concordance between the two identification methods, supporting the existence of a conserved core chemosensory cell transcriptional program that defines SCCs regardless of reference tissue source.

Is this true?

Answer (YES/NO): YES